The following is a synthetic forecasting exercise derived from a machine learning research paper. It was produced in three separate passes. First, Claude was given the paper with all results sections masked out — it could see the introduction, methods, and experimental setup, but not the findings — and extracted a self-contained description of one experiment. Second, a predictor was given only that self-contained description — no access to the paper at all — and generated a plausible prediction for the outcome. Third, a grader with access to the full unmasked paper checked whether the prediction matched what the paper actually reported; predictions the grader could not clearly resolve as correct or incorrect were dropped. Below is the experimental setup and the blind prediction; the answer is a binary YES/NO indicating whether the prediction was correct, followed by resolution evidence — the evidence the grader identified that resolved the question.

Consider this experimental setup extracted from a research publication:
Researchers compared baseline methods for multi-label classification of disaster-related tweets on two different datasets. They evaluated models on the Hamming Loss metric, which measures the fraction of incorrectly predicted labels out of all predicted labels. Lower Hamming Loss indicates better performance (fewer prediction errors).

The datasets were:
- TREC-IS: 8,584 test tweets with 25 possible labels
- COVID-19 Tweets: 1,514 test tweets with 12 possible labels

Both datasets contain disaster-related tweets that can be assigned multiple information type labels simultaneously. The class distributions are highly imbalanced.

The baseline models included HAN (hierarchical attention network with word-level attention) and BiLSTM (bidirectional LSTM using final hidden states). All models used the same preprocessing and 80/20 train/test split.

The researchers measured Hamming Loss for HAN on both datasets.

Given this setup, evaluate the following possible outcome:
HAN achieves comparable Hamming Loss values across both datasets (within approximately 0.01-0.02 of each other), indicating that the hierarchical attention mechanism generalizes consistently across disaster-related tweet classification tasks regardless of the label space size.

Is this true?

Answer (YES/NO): NO